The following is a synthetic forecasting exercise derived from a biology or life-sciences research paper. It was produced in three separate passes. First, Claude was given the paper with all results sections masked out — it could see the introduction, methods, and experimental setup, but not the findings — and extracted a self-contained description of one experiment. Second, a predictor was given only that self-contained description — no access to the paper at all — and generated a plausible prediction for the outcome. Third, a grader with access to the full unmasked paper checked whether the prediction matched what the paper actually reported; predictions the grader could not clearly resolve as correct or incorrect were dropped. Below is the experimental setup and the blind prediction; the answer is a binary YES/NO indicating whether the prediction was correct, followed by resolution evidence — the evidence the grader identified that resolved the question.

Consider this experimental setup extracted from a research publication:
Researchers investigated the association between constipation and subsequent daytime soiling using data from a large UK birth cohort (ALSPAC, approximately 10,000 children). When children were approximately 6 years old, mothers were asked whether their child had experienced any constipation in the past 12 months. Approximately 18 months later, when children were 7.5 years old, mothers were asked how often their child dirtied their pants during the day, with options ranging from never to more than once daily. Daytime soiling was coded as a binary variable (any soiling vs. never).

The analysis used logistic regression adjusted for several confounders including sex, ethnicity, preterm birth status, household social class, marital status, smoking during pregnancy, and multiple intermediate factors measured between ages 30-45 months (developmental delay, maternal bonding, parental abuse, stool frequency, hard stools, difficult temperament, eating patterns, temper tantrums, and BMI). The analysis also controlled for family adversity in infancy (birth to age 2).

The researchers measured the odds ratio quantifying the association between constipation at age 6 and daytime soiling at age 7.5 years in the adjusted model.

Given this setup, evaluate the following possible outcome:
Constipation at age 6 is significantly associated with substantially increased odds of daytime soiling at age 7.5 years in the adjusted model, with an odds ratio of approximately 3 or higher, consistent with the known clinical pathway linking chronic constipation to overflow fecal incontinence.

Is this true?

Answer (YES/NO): YES